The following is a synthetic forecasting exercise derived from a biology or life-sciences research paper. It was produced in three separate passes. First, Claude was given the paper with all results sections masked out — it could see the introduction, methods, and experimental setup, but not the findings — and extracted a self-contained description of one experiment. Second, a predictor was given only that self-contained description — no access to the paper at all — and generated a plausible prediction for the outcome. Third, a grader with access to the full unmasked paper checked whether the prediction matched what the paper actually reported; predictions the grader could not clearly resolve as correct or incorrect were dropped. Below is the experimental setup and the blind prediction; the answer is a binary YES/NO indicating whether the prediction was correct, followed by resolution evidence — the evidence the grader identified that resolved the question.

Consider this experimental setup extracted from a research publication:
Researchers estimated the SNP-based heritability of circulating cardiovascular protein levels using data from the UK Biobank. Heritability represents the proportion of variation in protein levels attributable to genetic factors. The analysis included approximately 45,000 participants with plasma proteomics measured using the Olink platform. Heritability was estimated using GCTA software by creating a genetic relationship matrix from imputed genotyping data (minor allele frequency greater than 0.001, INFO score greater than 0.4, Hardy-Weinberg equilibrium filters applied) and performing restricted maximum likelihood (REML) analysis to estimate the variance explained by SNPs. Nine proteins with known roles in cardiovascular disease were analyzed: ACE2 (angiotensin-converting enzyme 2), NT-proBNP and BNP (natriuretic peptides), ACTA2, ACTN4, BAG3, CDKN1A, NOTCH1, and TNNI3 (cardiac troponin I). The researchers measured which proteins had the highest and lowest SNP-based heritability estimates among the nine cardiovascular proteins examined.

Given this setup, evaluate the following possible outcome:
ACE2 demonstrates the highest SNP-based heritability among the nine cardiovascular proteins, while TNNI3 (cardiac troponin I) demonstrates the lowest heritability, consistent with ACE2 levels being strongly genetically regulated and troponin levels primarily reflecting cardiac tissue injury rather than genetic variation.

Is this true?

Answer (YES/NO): NO